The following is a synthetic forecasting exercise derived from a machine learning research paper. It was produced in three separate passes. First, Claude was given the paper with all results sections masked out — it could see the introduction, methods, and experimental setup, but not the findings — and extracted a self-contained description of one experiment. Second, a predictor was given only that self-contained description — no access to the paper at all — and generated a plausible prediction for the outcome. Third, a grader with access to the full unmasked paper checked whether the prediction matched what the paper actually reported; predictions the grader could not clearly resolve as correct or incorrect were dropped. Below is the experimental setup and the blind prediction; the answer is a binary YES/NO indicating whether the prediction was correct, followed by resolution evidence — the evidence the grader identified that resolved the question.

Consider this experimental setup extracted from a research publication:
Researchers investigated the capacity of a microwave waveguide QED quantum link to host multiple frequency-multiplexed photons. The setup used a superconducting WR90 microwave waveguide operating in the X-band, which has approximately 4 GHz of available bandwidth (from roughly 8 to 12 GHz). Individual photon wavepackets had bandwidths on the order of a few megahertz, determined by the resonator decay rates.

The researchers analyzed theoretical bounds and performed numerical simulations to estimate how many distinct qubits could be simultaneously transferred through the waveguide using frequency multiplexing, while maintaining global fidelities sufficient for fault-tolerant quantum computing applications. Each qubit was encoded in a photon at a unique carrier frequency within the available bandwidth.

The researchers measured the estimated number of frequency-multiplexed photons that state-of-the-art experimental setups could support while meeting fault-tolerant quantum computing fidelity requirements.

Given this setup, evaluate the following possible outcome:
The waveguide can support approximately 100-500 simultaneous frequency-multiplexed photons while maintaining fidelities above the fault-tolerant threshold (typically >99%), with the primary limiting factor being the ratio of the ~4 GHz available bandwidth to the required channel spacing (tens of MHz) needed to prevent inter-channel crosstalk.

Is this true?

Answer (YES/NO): NO